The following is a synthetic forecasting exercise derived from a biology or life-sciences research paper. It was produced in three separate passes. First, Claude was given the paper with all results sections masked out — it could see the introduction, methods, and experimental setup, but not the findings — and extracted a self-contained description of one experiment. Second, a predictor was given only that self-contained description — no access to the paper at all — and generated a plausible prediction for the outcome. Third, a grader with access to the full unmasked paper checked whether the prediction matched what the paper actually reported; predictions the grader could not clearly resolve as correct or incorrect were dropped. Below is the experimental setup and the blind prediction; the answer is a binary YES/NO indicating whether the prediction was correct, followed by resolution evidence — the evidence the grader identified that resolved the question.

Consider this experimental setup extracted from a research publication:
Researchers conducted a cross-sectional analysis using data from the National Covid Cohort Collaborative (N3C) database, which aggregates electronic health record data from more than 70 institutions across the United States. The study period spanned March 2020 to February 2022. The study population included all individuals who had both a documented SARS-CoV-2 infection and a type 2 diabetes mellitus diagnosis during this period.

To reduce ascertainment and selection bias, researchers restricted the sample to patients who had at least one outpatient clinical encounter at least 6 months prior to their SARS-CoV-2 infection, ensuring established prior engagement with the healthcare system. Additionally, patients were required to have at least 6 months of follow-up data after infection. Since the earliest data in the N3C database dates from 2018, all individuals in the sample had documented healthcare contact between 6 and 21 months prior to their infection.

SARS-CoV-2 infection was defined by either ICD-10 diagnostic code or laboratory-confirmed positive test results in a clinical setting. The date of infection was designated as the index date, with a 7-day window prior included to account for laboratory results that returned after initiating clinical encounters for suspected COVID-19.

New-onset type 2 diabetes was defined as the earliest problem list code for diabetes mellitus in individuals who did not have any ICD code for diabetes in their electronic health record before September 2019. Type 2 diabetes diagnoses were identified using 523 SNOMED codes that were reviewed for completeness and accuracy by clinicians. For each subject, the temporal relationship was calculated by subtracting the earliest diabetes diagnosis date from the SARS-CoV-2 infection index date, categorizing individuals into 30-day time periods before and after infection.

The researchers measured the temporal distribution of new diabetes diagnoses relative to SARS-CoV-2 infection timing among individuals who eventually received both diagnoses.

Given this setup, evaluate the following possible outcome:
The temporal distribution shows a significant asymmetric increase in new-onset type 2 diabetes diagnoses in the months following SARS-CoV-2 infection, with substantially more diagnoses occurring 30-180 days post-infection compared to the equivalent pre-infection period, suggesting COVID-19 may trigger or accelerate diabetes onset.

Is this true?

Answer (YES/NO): NO